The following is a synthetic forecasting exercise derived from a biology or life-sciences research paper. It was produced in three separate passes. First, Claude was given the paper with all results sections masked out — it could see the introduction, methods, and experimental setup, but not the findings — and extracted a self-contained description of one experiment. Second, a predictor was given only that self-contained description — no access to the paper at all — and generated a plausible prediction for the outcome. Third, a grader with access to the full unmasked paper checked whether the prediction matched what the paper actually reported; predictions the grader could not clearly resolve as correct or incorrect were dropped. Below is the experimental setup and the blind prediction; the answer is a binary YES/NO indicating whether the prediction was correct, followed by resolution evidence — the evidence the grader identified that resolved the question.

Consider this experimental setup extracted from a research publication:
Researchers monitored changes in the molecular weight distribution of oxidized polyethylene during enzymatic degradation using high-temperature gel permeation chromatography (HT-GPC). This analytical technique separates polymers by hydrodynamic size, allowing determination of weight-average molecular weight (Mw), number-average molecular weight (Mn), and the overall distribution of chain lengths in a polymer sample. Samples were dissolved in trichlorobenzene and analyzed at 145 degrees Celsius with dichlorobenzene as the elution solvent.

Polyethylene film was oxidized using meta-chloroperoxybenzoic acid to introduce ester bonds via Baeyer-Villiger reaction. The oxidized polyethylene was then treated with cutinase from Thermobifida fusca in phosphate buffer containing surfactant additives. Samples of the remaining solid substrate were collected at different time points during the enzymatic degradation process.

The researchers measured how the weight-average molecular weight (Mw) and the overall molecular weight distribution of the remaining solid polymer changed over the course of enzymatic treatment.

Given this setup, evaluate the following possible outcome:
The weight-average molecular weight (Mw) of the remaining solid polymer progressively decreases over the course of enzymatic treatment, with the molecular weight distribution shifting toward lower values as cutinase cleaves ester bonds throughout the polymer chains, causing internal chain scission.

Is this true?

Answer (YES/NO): YES